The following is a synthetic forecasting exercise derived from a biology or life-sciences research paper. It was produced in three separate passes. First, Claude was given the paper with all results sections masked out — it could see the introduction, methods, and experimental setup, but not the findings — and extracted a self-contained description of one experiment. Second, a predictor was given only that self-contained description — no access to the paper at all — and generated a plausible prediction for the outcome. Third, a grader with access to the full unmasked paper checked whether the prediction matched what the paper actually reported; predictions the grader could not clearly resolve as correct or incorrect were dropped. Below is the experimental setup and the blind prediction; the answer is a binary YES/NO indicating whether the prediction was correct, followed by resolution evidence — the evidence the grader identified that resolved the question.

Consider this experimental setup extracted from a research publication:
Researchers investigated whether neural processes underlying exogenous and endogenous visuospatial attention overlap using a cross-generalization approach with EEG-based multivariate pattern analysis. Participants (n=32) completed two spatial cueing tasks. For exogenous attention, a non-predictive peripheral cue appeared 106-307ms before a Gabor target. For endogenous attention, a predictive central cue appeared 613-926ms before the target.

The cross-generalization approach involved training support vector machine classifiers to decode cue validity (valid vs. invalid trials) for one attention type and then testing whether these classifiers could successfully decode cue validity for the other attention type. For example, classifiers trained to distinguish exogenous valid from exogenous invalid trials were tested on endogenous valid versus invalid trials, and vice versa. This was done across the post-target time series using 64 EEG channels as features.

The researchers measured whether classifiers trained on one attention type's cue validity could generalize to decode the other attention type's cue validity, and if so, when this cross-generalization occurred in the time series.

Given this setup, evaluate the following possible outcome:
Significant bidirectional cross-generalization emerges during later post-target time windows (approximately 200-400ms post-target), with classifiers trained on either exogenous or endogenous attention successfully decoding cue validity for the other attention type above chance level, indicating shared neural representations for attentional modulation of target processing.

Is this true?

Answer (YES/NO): YES